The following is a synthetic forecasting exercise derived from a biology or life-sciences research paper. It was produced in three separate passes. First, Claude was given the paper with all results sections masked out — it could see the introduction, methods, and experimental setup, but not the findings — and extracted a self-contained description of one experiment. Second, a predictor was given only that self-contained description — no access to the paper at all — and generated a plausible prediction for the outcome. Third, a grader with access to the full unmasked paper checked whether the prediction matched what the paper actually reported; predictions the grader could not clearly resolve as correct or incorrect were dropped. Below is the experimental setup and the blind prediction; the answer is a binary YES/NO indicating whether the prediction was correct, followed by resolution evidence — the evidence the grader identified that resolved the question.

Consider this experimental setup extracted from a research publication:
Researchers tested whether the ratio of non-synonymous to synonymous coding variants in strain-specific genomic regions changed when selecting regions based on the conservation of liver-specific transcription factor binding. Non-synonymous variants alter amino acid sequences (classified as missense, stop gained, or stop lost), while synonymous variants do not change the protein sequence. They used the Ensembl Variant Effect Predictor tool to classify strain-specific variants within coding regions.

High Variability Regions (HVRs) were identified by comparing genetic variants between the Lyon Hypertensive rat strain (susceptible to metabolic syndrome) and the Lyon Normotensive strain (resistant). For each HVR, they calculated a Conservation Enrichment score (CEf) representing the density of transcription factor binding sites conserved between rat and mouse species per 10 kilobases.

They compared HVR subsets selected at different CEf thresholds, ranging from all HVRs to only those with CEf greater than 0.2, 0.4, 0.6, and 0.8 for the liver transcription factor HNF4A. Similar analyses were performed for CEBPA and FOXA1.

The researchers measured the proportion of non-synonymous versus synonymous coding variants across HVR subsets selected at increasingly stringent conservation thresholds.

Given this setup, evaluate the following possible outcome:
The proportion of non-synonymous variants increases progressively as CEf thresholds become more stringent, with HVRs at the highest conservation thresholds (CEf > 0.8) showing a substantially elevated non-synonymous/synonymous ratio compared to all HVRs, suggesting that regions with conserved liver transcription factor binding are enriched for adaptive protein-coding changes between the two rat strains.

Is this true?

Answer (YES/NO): NO